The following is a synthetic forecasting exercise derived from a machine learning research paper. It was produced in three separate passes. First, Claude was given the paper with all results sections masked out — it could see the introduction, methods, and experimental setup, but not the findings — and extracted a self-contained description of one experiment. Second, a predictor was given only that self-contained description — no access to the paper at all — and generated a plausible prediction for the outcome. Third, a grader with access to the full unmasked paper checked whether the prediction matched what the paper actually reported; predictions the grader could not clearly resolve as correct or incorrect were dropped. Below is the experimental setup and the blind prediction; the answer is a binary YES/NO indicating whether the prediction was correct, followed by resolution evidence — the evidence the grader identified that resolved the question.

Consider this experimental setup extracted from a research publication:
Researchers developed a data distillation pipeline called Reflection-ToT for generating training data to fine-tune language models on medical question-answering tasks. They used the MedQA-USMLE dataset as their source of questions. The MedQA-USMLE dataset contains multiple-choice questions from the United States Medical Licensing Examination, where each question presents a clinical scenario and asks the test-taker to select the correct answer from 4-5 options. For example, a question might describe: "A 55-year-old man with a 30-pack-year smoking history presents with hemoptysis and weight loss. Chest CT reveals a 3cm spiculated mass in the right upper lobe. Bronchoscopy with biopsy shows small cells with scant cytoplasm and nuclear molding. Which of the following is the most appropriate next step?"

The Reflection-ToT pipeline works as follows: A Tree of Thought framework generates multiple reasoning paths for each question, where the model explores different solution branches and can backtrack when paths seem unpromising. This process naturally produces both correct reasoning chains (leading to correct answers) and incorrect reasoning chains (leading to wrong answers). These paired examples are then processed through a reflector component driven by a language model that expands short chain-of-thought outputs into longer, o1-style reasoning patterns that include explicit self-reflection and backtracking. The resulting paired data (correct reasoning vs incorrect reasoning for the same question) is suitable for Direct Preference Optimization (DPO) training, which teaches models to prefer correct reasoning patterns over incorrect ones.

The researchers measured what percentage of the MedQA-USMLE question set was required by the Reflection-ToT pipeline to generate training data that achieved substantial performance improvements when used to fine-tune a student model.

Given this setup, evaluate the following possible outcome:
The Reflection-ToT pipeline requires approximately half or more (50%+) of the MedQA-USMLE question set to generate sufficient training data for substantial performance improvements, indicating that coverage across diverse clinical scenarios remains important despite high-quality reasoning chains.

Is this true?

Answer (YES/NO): NO